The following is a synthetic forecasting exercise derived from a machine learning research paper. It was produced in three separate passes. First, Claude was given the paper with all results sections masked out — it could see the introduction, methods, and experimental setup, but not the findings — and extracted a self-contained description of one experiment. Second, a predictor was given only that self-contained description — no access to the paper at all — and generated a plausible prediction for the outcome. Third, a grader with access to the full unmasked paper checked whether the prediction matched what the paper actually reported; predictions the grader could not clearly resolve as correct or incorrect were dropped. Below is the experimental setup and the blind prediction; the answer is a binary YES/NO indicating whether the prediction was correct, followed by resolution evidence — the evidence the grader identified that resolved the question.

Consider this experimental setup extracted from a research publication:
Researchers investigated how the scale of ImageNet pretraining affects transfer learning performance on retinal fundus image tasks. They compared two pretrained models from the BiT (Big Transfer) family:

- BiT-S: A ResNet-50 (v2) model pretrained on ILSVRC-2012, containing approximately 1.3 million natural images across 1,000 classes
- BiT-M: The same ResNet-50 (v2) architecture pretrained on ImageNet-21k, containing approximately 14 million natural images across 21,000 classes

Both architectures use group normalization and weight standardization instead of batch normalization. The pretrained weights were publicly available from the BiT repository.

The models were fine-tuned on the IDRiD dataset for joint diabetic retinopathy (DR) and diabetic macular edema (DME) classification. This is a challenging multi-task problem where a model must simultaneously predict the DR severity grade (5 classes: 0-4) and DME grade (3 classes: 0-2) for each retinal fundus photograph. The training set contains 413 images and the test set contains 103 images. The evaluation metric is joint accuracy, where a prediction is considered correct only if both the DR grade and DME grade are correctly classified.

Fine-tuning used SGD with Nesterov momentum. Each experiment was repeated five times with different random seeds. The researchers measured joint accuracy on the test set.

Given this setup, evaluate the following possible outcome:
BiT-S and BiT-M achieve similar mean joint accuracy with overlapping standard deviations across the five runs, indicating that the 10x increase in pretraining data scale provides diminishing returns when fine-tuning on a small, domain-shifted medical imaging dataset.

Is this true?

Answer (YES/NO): NO